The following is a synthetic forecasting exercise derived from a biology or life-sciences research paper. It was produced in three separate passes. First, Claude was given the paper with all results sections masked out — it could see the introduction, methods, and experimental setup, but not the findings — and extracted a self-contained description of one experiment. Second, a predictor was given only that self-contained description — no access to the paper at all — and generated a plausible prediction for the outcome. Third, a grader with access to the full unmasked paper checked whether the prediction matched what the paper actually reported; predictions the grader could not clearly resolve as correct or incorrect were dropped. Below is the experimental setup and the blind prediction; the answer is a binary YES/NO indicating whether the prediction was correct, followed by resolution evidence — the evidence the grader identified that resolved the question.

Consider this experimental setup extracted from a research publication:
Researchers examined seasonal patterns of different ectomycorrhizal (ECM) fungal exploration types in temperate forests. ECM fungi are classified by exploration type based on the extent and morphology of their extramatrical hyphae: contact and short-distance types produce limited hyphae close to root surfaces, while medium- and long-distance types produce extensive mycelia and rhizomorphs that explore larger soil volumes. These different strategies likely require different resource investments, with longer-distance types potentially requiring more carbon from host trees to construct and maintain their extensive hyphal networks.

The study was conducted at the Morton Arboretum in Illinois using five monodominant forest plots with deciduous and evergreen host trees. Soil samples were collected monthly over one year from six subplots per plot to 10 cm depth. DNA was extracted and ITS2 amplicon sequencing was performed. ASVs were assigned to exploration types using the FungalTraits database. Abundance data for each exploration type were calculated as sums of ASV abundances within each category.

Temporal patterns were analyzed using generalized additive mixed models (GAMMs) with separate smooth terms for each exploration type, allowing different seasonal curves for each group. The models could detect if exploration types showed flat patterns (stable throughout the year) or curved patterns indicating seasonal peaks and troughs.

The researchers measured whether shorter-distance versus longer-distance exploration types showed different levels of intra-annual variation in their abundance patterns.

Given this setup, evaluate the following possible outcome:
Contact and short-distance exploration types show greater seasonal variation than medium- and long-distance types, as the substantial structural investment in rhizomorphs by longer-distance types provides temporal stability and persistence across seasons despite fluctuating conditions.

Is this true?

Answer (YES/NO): NO